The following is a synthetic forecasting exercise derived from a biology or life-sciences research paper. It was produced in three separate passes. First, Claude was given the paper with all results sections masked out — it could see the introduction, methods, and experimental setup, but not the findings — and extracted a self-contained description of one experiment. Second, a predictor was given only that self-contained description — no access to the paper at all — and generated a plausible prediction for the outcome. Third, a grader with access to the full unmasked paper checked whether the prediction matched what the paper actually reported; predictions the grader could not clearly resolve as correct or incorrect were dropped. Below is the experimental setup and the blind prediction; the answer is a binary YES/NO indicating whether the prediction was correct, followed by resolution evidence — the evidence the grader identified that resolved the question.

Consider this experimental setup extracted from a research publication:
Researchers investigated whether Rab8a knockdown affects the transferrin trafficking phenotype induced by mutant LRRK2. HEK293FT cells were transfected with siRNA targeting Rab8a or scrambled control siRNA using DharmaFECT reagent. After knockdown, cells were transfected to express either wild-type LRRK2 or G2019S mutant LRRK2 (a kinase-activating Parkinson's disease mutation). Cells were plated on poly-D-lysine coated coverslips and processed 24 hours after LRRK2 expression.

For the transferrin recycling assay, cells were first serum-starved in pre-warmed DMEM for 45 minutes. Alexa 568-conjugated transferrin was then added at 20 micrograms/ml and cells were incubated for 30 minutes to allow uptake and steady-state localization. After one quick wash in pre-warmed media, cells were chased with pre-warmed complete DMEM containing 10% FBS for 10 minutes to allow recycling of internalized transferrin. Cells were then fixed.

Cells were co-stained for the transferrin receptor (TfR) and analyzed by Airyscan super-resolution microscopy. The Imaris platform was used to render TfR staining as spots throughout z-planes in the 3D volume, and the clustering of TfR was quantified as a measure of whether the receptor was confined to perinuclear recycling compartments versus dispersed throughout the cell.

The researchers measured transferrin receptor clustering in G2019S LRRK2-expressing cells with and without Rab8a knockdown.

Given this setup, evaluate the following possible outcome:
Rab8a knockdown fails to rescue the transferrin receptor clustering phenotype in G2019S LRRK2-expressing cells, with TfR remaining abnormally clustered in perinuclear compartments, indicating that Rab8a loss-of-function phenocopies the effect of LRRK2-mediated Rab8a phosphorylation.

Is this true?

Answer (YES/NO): NO